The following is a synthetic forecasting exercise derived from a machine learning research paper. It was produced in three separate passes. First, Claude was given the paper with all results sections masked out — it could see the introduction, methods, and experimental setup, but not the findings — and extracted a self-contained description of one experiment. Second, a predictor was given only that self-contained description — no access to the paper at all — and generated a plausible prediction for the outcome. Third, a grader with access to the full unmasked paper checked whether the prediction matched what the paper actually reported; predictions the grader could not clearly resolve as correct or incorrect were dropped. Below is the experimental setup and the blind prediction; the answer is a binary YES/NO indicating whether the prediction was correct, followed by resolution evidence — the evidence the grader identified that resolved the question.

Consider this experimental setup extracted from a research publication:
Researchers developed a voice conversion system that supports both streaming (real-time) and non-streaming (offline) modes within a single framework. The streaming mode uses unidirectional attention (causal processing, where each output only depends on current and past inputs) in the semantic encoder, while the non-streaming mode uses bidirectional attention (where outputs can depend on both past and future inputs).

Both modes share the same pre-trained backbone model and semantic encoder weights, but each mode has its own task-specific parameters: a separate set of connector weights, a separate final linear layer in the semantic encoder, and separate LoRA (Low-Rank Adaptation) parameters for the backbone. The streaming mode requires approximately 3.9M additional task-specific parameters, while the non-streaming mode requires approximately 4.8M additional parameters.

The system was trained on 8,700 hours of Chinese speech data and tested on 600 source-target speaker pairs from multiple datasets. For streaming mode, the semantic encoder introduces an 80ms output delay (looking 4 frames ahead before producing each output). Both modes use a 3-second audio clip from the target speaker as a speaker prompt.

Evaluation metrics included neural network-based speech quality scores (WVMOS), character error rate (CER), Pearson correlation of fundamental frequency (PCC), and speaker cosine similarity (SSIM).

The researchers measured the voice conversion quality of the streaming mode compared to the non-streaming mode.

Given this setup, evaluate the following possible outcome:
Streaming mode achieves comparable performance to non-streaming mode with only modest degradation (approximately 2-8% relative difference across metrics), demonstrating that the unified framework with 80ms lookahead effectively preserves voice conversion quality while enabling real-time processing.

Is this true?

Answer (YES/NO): NO